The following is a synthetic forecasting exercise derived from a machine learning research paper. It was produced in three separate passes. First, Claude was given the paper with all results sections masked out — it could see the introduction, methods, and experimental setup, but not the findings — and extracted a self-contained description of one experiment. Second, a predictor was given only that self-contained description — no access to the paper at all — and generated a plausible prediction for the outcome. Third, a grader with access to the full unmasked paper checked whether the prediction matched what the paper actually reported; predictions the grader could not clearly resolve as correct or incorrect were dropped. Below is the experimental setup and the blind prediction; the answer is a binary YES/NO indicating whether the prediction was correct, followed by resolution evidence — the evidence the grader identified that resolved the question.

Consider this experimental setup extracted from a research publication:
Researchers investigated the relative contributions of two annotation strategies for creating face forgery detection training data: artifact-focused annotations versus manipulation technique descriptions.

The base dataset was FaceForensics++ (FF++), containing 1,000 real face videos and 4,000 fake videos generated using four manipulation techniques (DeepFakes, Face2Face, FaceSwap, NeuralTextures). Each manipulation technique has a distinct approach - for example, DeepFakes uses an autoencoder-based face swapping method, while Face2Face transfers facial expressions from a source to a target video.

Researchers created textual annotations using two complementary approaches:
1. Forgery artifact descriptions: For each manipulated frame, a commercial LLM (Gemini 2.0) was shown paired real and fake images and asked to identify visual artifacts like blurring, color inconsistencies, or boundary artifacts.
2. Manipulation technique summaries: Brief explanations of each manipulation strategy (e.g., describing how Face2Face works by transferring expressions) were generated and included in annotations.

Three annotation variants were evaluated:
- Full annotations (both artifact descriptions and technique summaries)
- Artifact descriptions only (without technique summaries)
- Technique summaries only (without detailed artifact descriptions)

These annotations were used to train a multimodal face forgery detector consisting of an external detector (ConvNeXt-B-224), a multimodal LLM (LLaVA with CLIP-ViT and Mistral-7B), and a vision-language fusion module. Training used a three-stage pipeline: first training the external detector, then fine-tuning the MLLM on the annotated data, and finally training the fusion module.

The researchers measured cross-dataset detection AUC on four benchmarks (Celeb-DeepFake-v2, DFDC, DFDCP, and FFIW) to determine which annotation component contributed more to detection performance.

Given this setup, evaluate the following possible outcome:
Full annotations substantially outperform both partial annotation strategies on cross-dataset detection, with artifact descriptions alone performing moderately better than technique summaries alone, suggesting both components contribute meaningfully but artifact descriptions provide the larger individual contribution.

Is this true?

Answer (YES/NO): NO